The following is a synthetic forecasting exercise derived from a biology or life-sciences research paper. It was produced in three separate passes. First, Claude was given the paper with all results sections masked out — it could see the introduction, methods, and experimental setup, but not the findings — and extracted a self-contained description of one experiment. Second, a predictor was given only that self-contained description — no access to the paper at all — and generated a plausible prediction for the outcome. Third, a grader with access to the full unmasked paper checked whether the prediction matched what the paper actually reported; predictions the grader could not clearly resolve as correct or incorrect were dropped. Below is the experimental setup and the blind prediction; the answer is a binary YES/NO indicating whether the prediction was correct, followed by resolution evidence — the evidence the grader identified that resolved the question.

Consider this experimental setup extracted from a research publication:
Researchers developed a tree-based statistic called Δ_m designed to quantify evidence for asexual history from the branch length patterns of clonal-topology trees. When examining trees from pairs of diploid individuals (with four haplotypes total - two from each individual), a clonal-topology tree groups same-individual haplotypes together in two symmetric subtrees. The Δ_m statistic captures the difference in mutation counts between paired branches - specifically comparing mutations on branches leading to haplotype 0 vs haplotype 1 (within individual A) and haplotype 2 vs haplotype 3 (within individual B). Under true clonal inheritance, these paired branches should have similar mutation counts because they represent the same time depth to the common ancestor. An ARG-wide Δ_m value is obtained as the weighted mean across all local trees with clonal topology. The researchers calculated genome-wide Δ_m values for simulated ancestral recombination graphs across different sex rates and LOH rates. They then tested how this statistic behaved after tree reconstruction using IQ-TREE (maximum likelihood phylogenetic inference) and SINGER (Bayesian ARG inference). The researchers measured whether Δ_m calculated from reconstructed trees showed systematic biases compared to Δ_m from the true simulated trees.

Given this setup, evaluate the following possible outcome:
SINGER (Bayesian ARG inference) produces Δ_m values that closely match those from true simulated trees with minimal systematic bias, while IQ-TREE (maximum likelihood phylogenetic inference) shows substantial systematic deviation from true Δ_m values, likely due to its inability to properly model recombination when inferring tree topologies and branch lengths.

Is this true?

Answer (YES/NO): NO